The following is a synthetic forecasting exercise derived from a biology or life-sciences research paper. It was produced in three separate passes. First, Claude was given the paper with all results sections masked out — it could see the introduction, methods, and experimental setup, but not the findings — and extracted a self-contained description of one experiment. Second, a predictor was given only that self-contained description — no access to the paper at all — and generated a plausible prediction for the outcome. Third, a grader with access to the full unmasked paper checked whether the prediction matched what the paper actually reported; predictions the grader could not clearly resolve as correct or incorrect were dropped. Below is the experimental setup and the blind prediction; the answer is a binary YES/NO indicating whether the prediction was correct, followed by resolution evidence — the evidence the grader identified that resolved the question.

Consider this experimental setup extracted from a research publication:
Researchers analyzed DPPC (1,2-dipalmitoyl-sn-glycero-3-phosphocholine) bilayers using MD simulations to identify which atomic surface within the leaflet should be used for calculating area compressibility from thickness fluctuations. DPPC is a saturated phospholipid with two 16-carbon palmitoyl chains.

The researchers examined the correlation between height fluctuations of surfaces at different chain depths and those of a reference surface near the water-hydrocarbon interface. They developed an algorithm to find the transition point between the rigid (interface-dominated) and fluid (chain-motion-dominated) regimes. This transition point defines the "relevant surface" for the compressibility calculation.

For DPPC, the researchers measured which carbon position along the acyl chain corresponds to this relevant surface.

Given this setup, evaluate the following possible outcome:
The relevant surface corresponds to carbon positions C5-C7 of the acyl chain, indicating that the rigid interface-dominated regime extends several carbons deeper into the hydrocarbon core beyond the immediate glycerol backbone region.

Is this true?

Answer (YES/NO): NO